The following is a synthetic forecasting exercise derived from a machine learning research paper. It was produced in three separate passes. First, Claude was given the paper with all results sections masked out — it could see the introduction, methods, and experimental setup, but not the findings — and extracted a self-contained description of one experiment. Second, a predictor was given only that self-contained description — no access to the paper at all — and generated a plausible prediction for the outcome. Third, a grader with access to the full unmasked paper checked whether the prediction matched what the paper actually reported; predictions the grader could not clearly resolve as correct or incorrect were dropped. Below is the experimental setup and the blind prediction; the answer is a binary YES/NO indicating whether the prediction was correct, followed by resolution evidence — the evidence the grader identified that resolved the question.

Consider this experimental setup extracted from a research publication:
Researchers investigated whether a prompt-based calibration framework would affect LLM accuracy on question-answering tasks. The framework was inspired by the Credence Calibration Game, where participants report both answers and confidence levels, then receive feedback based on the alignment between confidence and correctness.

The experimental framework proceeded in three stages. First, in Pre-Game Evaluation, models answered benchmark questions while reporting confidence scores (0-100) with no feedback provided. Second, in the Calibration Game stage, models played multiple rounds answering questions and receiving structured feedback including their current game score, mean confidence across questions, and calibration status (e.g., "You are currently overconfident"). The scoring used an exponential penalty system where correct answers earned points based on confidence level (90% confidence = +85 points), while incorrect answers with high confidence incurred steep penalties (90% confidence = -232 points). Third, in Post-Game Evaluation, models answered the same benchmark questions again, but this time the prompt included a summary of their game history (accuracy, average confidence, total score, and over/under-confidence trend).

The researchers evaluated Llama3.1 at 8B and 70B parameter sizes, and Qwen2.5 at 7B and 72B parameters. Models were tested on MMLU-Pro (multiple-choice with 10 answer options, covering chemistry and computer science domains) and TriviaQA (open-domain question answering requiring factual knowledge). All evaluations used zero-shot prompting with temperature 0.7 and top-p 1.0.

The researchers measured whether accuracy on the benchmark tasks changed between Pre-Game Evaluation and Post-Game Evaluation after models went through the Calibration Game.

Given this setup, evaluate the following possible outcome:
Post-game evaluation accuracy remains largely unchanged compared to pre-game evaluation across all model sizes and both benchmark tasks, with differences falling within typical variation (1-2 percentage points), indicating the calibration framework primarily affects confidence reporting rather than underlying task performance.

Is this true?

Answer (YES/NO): NO